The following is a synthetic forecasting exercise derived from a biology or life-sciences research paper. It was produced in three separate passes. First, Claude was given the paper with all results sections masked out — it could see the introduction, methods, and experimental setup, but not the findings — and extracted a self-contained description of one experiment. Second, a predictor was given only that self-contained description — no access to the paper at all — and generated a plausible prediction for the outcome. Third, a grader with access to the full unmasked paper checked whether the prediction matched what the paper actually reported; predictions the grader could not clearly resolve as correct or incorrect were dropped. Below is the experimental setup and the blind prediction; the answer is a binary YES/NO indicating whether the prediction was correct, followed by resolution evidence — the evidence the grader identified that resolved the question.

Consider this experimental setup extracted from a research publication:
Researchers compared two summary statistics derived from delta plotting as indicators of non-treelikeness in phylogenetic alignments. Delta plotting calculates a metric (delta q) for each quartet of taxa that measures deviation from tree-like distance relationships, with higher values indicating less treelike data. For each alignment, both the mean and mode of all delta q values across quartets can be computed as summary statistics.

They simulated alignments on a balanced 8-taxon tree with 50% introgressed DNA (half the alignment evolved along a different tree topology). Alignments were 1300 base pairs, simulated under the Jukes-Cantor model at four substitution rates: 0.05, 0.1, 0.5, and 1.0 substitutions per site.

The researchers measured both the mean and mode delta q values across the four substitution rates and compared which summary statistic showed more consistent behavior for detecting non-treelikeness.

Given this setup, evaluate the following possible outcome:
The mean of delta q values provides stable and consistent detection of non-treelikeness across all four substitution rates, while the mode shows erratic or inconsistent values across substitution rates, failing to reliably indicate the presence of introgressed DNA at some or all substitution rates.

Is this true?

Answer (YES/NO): NO